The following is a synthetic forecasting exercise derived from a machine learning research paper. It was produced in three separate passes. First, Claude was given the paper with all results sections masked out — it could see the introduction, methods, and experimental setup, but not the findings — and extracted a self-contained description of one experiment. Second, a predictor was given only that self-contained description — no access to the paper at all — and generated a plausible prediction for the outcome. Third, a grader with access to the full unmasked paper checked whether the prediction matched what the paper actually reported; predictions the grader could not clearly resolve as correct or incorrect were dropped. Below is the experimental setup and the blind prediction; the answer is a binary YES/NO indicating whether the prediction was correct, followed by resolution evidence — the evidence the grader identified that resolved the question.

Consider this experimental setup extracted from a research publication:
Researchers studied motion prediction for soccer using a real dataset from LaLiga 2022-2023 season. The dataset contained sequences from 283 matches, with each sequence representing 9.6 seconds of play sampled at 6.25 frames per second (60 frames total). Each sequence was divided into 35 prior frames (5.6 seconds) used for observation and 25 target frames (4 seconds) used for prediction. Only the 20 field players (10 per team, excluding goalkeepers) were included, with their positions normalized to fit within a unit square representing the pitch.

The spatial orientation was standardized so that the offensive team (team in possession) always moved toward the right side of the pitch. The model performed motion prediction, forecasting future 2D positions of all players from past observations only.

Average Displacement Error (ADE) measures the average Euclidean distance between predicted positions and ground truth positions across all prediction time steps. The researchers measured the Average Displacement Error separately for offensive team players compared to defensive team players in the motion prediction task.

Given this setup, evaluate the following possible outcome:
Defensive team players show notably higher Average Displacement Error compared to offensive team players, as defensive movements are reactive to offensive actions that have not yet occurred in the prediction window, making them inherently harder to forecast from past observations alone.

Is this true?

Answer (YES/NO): NO